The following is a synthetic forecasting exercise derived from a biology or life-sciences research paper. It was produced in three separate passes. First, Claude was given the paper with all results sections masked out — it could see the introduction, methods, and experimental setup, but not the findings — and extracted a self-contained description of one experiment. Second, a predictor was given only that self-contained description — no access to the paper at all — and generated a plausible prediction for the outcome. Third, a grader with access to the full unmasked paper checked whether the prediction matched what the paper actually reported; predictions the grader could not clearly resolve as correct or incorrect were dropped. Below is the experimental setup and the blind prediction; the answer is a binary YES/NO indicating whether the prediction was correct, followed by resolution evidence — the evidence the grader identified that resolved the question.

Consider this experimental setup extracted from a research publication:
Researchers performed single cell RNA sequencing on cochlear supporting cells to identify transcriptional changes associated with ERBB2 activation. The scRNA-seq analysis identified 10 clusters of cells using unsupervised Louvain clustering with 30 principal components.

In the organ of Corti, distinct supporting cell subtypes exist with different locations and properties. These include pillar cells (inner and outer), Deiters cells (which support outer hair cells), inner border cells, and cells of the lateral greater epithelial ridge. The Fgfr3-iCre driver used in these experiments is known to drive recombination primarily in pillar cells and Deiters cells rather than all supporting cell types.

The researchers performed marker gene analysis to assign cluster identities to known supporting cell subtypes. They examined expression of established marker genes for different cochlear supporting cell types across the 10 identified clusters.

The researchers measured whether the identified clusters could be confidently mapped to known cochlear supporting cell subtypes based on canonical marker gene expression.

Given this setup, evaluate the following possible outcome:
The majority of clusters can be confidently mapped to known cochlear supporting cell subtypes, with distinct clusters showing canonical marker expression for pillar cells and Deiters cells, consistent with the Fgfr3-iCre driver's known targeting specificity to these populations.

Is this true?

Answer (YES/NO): NO